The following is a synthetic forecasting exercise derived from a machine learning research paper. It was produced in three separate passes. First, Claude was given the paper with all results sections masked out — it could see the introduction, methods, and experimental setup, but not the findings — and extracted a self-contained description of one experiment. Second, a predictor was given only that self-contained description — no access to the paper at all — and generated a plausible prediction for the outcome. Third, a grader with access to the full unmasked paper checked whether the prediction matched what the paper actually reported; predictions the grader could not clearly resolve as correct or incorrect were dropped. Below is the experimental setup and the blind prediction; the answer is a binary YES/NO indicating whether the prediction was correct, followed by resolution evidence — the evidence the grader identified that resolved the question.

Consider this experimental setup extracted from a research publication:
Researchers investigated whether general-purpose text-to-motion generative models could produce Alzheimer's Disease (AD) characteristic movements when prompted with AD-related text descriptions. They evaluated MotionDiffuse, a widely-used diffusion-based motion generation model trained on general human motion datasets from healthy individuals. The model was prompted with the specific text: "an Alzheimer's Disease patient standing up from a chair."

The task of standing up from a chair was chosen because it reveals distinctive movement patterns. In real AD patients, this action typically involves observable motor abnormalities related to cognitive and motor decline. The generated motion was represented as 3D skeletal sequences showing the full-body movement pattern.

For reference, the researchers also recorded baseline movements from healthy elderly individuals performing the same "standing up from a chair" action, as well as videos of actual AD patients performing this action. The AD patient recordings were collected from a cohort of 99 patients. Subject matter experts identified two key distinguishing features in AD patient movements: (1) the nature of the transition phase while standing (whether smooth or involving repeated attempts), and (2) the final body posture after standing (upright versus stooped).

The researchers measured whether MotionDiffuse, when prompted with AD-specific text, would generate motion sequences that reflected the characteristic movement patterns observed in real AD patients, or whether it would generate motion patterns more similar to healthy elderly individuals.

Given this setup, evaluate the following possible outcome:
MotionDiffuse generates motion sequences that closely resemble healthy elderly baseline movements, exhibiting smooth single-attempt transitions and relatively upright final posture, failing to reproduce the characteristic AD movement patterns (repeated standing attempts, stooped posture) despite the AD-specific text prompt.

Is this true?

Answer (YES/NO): YES